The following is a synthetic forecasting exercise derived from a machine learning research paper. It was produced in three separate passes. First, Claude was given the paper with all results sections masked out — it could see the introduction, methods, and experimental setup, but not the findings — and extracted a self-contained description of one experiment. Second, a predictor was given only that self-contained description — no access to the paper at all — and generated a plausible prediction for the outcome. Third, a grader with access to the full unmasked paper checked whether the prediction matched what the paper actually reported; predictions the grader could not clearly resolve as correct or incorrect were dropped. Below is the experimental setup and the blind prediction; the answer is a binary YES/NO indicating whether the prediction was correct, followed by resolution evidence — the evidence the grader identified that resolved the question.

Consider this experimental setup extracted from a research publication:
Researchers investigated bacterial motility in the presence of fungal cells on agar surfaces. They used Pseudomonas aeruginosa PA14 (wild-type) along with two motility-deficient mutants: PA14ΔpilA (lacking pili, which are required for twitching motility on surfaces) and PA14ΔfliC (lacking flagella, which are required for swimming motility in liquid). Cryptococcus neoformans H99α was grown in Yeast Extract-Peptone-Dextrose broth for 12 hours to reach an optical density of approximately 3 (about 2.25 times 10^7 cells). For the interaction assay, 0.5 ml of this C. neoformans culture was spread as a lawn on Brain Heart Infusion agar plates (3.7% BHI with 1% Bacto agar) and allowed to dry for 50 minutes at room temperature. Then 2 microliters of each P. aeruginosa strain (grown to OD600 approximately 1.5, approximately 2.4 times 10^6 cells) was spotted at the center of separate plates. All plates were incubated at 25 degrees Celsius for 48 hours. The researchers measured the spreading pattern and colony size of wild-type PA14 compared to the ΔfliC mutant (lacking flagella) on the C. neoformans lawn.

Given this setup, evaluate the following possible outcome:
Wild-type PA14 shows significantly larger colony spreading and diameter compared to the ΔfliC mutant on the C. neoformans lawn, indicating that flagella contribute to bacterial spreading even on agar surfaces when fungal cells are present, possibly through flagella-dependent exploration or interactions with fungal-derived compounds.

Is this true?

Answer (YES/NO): YES